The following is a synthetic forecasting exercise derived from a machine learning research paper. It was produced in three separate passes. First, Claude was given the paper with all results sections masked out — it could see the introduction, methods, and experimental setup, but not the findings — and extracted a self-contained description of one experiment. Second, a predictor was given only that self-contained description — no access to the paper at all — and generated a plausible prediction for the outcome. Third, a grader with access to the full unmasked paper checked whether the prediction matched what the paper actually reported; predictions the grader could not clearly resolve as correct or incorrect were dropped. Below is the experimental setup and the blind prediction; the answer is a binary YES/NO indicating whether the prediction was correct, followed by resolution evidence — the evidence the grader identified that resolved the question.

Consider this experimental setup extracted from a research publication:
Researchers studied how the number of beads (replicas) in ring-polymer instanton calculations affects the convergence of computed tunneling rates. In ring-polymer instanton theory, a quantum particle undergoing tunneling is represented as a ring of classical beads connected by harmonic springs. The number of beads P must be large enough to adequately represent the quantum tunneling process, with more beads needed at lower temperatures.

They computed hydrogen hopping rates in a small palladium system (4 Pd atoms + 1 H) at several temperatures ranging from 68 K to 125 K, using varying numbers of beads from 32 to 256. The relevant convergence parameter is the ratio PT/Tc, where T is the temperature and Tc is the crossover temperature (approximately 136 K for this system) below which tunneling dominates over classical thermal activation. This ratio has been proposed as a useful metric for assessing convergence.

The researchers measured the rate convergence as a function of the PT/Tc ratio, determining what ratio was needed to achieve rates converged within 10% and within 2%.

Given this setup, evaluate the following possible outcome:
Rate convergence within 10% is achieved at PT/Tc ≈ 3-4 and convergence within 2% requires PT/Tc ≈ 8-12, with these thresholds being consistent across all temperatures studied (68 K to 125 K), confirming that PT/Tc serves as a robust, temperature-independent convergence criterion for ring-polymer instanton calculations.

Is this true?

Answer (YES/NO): NO